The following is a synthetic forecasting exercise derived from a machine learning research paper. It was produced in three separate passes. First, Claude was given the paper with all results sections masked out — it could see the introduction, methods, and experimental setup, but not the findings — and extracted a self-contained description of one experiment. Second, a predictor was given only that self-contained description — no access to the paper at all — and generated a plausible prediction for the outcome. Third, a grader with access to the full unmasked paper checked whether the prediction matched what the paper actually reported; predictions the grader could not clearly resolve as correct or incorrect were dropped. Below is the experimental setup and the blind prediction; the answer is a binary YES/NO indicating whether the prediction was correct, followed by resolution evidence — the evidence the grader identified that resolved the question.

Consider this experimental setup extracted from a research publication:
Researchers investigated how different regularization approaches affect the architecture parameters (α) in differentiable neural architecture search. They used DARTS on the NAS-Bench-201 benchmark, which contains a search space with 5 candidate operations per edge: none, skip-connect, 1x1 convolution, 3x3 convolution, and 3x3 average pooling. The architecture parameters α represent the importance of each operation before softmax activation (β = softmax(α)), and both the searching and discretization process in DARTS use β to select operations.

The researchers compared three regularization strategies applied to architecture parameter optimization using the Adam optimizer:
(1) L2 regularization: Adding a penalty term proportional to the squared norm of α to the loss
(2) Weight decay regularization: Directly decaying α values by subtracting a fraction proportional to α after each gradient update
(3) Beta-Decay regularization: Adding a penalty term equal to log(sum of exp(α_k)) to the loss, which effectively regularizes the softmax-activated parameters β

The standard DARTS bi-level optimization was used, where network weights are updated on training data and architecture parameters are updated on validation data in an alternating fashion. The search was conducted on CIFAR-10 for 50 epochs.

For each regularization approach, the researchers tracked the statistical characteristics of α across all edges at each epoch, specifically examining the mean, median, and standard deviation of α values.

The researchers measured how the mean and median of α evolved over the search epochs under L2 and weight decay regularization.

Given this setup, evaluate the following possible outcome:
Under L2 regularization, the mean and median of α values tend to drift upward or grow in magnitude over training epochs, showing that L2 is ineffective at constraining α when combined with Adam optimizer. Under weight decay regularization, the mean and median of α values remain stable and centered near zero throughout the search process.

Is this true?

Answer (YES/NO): NO